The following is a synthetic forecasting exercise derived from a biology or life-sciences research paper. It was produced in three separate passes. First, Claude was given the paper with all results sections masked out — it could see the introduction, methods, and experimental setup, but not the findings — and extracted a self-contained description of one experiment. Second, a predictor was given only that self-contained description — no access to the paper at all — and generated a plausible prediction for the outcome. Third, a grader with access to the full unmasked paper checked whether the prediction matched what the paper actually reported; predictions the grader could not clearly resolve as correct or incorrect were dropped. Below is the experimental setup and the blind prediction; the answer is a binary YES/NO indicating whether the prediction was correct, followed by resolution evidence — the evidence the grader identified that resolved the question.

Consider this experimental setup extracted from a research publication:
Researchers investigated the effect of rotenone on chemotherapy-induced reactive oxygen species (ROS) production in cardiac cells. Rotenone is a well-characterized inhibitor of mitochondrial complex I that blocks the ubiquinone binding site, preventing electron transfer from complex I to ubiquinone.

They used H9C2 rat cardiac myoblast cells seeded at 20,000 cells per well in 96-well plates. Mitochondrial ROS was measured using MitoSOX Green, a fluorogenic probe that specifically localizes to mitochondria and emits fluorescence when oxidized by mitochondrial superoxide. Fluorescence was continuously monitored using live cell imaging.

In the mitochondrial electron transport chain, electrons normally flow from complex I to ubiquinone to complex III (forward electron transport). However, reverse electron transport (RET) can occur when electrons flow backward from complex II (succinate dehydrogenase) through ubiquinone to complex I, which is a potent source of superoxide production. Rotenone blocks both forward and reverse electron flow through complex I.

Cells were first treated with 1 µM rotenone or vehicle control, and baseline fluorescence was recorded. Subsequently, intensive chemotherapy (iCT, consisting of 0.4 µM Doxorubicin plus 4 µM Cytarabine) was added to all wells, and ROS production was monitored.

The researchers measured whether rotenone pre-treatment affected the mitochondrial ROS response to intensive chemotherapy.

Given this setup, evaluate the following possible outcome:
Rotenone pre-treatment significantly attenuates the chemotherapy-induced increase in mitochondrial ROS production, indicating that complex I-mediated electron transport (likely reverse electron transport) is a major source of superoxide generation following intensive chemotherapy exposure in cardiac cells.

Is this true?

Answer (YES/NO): YES